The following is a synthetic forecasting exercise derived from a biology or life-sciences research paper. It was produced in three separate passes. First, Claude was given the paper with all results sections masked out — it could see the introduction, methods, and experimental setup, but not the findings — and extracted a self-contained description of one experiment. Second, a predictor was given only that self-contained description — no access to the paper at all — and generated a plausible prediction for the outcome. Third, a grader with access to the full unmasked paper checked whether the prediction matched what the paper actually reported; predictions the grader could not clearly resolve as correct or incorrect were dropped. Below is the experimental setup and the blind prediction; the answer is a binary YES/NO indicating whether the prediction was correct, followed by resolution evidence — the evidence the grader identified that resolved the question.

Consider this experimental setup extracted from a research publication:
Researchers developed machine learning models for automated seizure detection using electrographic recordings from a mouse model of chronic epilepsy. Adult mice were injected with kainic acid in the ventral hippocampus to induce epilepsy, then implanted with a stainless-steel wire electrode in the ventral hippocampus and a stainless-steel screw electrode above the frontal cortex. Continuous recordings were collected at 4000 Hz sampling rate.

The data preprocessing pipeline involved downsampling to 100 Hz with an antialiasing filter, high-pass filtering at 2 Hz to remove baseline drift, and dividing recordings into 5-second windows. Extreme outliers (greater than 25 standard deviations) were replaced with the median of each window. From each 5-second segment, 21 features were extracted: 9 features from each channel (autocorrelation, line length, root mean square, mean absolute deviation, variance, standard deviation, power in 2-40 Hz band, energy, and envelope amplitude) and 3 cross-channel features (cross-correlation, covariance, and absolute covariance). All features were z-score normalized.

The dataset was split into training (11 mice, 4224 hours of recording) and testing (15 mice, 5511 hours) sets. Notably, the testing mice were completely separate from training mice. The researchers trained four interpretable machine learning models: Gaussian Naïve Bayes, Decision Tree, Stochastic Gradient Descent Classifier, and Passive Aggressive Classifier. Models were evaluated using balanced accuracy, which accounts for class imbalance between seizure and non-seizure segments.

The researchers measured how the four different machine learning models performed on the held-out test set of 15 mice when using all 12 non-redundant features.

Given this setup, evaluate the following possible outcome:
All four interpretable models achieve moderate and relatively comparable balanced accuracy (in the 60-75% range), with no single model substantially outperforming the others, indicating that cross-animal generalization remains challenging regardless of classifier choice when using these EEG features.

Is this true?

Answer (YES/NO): NO